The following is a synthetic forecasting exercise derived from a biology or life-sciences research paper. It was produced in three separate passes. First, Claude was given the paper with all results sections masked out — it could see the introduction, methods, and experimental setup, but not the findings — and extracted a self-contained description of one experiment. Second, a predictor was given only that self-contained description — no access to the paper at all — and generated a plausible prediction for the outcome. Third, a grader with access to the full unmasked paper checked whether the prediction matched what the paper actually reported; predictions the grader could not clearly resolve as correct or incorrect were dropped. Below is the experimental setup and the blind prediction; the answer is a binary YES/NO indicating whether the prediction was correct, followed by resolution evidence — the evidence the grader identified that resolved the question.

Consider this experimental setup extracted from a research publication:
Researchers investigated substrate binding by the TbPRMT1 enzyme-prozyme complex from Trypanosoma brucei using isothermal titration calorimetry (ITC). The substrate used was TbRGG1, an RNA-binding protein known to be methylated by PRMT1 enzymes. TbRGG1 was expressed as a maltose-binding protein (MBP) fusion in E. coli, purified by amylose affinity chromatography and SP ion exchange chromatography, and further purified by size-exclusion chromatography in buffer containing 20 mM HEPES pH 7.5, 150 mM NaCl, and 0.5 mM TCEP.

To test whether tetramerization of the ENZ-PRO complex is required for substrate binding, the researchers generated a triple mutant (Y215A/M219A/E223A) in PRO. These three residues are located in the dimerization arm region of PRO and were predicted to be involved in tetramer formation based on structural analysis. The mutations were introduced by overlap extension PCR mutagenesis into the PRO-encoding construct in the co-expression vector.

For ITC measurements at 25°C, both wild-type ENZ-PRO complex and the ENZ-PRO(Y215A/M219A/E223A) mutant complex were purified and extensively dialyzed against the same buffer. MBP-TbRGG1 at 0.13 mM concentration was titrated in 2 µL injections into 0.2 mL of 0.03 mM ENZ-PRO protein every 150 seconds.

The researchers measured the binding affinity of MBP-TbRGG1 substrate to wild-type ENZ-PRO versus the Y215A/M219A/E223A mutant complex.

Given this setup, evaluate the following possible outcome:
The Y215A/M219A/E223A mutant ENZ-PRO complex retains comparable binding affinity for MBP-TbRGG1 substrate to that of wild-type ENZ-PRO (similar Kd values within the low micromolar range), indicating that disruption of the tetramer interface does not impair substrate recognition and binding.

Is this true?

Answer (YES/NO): NO